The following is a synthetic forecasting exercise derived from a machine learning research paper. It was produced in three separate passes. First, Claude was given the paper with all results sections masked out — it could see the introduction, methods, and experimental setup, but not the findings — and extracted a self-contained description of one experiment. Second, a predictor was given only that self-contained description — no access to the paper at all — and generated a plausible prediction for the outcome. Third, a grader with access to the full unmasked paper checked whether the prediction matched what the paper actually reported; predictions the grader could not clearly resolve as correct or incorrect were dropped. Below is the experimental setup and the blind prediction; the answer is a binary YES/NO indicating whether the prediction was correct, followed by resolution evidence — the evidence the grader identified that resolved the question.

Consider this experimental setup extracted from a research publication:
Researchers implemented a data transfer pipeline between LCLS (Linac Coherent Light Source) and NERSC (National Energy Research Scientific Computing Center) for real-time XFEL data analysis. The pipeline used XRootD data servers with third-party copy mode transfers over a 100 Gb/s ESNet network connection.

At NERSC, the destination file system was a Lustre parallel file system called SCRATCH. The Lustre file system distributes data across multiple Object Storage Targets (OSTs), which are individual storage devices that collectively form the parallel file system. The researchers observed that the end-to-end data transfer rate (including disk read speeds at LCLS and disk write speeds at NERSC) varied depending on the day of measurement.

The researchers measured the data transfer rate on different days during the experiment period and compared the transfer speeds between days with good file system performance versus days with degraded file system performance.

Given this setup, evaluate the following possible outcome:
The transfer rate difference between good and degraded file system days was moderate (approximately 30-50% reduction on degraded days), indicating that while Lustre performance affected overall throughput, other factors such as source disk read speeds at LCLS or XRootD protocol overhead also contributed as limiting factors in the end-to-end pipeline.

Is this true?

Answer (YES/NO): NO